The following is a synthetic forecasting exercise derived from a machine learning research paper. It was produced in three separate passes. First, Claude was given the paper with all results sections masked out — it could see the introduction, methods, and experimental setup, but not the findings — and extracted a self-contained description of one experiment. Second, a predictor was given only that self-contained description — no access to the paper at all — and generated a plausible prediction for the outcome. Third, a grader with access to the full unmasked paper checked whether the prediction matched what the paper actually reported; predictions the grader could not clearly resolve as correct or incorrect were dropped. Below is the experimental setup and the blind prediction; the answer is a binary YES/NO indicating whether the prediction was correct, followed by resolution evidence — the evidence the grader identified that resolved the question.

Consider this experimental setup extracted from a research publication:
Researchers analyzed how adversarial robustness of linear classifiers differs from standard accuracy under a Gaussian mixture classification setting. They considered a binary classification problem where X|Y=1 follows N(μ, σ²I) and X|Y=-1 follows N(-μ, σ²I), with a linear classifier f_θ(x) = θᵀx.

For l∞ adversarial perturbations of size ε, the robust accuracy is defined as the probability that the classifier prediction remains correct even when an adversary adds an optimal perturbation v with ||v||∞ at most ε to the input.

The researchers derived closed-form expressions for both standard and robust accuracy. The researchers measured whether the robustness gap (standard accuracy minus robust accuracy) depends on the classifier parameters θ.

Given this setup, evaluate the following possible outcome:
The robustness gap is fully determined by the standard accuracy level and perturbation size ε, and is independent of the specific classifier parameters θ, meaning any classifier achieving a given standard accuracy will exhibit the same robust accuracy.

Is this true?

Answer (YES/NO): NO